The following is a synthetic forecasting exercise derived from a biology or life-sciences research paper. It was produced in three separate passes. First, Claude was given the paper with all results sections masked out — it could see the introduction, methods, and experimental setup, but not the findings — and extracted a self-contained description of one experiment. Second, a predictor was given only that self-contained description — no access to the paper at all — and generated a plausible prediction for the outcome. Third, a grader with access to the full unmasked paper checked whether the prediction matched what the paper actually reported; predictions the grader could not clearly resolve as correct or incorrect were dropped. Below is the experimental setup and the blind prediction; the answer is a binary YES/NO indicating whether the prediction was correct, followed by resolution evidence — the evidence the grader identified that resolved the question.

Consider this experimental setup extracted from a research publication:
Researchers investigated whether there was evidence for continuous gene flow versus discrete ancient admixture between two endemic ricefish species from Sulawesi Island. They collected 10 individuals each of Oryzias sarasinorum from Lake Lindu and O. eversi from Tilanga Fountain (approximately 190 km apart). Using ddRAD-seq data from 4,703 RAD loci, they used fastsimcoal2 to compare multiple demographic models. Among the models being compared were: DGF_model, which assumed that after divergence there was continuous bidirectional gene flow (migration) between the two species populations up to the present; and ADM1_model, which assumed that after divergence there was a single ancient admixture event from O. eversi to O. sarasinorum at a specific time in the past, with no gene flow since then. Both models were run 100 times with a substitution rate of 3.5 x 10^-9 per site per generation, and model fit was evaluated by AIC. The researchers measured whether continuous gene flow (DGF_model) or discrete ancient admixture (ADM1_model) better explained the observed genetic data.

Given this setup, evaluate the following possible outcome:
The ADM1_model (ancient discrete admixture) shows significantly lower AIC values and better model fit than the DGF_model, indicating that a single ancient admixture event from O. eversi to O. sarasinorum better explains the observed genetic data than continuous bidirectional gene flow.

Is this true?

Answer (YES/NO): YES